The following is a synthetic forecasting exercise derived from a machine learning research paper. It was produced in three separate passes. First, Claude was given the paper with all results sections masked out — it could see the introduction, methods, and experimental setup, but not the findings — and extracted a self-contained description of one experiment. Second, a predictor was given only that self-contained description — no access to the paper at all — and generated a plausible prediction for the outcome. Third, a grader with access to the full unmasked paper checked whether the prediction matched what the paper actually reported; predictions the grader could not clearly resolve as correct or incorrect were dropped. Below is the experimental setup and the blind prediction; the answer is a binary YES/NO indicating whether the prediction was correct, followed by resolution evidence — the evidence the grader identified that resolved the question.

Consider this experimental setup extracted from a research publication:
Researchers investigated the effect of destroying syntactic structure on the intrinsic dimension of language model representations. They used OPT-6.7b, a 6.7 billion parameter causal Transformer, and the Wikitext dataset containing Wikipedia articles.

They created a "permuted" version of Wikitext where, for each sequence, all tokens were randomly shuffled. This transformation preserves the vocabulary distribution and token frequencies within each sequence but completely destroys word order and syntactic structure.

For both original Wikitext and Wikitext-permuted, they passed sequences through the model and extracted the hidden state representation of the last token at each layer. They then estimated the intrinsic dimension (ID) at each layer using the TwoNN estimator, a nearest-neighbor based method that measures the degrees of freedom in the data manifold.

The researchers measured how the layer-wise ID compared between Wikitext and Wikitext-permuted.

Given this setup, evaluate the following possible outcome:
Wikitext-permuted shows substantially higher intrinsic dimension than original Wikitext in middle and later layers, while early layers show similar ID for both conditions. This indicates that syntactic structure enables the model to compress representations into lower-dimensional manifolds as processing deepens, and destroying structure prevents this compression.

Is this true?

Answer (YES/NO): NO